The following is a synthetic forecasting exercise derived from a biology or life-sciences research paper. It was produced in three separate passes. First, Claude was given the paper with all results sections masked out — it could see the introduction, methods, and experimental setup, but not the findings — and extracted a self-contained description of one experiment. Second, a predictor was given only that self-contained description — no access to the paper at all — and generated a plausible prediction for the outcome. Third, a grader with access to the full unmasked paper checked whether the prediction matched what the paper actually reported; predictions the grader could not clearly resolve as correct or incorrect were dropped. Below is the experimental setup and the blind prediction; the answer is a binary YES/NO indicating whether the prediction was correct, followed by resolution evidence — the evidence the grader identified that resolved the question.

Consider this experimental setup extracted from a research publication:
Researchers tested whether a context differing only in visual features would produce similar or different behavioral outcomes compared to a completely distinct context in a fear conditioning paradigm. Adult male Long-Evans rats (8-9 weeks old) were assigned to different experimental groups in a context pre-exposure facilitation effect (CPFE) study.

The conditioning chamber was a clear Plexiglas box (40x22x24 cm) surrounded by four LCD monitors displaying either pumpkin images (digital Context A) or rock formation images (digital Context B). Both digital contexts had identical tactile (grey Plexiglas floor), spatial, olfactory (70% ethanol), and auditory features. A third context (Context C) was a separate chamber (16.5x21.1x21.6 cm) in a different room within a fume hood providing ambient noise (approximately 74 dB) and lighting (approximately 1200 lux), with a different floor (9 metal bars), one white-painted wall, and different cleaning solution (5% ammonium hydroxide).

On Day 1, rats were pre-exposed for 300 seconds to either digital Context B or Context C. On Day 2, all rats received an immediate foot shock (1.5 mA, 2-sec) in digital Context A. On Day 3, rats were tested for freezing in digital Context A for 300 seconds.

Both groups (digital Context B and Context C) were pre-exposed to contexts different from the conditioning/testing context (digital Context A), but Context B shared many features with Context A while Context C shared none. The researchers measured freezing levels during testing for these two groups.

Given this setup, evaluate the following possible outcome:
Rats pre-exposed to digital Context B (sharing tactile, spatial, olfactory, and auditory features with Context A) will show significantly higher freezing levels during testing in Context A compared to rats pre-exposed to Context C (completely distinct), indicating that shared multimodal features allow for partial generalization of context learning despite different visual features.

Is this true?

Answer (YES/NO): NO